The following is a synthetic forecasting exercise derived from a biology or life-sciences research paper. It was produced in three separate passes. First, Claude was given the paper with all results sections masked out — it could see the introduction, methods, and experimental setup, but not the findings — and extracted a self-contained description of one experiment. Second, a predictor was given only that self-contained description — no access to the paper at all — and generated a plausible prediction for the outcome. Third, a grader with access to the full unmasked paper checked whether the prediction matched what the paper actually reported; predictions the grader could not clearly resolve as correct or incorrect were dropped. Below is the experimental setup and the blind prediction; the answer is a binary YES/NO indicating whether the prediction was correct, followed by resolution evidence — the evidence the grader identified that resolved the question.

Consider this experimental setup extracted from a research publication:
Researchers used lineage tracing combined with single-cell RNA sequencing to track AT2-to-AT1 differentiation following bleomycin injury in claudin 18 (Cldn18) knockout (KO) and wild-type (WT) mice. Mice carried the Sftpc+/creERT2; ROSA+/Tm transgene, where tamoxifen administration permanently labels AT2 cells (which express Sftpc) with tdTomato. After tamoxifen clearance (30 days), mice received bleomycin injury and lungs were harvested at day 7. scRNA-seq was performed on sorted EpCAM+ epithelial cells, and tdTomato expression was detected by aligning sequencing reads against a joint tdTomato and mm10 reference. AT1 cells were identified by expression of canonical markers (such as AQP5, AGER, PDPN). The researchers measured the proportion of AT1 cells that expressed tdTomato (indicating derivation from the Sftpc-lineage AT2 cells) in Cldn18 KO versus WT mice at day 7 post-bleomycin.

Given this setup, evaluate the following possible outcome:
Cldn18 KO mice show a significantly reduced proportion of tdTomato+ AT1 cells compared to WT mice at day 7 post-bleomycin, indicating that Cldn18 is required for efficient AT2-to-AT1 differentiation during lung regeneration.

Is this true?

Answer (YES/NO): NO